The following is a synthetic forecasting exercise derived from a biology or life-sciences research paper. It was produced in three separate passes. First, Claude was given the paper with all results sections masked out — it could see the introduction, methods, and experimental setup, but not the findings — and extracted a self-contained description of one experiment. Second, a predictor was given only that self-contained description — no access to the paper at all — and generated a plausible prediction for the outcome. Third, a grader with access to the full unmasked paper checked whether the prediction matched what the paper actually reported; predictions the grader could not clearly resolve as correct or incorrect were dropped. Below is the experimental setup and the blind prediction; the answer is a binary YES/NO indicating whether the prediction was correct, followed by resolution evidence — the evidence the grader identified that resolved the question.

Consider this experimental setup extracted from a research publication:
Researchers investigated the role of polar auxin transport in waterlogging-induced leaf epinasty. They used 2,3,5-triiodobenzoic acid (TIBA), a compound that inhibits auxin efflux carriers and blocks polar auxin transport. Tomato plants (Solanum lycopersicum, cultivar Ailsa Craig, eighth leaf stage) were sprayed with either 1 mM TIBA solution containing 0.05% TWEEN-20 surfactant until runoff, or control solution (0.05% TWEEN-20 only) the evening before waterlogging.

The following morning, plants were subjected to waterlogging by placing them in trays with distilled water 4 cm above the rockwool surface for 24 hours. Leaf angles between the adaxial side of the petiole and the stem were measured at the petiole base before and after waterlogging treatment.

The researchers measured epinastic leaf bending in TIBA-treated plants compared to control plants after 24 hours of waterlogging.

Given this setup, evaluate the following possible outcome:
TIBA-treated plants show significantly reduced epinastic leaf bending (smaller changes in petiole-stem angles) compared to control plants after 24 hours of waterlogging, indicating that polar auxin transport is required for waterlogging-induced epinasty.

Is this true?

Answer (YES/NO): NO